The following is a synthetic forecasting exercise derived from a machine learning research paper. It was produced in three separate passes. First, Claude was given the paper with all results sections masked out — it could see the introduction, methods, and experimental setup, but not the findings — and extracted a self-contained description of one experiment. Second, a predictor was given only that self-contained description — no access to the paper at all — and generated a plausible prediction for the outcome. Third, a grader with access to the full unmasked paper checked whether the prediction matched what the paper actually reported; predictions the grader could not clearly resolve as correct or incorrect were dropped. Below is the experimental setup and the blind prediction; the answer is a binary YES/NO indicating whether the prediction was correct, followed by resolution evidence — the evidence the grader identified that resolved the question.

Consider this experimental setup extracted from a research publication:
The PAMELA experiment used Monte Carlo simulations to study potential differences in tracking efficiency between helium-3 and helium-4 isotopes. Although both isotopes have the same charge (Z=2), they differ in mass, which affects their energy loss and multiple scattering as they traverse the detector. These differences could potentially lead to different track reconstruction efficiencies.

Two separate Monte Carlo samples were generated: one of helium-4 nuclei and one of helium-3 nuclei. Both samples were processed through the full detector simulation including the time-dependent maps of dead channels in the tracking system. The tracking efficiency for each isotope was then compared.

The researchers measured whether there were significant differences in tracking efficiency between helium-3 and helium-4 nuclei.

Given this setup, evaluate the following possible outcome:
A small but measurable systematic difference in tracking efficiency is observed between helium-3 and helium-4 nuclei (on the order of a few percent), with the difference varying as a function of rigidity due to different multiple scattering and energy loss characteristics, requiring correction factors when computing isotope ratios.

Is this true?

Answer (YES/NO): NO